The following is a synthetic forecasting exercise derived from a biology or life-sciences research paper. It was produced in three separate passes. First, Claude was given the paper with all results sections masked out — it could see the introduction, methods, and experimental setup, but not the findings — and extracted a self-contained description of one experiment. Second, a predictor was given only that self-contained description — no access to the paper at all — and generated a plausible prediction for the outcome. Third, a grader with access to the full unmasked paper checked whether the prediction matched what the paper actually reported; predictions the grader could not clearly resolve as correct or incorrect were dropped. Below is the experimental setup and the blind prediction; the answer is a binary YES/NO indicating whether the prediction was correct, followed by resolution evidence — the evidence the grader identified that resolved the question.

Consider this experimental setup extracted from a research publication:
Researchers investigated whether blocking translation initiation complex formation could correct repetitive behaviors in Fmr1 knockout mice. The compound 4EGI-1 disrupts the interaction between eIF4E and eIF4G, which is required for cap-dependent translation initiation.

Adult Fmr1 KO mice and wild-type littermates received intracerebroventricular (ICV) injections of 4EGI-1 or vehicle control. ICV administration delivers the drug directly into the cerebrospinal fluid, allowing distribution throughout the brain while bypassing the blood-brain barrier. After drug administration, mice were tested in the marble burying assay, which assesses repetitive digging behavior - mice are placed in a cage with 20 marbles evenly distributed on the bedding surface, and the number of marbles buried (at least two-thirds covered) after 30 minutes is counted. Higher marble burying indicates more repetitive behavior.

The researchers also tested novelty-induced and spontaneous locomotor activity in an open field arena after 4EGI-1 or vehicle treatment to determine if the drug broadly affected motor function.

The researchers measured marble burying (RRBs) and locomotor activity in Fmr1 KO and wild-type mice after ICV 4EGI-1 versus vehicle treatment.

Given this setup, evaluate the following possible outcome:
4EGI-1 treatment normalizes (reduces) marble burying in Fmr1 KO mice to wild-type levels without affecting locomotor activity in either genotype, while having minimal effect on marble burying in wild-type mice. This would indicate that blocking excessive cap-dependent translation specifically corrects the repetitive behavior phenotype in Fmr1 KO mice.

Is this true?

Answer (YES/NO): YES